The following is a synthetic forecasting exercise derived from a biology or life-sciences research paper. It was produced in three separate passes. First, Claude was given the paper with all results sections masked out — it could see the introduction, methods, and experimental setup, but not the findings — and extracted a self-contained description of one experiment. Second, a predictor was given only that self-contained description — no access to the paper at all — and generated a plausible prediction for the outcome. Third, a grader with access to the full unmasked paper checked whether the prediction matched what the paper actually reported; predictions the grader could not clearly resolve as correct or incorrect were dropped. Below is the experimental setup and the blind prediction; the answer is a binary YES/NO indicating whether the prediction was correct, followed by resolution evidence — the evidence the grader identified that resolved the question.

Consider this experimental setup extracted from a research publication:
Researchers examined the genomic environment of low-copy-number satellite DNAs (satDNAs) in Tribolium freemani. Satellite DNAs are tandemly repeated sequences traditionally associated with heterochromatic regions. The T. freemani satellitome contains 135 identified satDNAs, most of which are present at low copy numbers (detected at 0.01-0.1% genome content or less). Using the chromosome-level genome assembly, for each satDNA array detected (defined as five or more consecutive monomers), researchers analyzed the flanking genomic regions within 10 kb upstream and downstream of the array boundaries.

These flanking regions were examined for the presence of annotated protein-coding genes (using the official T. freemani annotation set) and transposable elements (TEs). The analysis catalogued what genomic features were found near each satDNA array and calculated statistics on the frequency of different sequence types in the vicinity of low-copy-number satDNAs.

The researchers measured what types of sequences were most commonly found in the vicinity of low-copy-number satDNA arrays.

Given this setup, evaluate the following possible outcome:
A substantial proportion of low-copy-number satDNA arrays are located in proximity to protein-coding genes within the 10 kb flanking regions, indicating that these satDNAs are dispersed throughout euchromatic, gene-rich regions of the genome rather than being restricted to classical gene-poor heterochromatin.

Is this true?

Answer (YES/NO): YES